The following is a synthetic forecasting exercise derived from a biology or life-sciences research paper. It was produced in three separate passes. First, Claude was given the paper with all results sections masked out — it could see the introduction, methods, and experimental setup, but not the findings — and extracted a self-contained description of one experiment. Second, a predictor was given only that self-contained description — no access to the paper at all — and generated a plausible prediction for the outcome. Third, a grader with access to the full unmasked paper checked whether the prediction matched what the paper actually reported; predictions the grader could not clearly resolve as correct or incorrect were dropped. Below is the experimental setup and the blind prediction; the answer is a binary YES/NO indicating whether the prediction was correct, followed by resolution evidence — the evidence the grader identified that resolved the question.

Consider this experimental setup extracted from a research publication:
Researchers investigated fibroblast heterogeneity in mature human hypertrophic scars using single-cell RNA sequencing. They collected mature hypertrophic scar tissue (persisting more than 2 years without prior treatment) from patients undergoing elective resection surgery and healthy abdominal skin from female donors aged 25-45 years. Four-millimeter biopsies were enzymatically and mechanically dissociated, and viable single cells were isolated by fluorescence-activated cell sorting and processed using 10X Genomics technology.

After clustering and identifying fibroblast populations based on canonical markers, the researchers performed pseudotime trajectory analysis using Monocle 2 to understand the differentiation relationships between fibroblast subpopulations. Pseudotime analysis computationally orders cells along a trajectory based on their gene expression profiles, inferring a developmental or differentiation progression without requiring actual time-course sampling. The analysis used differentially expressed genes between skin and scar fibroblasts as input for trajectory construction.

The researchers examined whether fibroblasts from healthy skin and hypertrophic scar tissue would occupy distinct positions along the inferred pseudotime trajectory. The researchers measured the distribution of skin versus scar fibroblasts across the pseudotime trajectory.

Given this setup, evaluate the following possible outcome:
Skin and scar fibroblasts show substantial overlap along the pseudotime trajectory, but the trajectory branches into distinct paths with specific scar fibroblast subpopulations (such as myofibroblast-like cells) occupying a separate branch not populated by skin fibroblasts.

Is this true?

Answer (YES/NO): NO